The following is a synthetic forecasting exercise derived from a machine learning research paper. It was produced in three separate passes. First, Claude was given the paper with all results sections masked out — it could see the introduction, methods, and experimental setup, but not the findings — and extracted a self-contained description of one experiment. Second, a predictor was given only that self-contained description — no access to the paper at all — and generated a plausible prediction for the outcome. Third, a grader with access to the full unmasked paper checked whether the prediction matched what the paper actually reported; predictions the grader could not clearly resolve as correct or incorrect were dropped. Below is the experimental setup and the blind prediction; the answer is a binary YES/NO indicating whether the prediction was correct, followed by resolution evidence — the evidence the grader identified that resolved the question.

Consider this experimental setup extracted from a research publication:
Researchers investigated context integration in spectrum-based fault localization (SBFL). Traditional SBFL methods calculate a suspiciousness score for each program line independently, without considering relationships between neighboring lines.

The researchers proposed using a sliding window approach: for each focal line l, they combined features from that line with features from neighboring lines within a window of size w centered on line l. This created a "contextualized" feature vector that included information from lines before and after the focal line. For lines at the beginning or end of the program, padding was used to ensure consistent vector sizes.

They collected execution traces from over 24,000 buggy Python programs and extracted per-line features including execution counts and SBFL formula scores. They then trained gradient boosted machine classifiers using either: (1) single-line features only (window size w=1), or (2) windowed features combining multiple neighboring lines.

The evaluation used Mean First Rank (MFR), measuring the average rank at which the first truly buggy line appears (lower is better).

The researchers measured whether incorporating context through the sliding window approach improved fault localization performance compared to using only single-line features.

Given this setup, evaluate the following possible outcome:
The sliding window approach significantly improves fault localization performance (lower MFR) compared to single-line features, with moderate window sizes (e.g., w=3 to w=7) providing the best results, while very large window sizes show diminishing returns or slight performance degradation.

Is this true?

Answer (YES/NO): NO